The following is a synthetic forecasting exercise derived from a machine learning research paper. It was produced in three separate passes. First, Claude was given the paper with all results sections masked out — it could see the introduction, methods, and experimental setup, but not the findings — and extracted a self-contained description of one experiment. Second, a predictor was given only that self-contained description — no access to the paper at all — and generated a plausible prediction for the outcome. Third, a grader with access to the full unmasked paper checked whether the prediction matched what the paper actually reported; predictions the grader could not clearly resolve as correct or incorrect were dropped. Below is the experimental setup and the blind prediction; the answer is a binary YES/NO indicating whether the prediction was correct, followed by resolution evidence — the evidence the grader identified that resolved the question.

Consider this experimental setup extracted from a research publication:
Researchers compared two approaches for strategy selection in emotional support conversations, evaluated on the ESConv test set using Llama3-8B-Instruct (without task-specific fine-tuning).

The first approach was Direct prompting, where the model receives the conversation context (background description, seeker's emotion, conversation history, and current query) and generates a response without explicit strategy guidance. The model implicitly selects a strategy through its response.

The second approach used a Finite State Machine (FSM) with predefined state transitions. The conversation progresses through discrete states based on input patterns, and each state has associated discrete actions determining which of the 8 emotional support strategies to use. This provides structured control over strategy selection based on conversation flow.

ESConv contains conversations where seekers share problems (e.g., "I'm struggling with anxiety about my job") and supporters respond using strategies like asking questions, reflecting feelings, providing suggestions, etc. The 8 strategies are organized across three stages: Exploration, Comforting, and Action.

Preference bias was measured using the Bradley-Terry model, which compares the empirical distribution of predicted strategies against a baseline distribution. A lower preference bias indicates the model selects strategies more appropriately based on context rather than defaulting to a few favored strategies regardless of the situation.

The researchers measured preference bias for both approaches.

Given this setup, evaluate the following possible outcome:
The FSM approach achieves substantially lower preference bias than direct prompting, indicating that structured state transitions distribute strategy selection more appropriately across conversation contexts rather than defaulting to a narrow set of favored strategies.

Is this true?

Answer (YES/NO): YES